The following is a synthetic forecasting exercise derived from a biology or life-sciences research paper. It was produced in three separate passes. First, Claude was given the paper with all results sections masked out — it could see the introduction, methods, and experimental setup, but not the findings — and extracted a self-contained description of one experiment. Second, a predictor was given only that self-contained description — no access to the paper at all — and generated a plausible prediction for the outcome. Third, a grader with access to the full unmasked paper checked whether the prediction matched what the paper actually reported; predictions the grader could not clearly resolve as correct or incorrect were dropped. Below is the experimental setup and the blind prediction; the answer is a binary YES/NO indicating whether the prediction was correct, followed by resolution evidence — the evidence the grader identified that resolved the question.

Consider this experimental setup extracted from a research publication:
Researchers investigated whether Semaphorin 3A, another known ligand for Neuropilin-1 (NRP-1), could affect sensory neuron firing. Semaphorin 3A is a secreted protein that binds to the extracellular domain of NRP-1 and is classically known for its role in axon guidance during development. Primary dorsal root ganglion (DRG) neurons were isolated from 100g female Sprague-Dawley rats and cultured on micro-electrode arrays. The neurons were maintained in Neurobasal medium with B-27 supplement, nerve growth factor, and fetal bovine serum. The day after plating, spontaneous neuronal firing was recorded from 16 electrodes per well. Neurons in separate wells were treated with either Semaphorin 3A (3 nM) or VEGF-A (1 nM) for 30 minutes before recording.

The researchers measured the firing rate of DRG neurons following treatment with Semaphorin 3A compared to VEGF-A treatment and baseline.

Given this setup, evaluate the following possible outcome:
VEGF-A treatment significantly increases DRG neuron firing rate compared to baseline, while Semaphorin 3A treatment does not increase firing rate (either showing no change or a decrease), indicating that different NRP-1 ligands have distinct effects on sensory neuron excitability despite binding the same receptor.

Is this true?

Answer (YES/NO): YES